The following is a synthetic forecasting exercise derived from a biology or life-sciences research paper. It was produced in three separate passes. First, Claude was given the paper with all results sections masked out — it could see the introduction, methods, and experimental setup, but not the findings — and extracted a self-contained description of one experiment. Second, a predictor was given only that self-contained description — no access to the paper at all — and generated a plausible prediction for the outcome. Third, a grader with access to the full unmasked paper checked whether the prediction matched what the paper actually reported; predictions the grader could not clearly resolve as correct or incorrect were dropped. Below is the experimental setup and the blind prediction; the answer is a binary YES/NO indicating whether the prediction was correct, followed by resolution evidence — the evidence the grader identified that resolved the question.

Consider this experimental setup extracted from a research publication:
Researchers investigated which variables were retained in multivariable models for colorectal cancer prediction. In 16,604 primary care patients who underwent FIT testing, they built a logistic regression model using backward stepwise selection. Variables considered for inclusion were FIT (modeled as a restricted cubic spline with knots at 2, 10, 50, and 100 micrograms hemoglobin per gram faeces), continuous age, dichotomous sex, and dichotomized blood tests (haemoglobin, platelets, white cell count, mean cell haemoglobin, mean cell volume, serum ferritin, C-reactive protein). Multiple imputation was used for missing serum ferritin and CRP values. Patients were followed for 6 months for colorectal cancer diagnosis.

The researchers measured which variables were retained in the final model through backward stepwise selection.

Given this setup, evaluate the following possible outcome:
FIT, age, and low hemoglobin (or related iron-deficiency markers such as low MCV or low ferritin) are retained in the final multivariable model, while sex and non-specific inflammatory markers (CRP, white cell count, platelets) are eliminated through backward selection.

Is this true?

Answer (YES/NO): NO